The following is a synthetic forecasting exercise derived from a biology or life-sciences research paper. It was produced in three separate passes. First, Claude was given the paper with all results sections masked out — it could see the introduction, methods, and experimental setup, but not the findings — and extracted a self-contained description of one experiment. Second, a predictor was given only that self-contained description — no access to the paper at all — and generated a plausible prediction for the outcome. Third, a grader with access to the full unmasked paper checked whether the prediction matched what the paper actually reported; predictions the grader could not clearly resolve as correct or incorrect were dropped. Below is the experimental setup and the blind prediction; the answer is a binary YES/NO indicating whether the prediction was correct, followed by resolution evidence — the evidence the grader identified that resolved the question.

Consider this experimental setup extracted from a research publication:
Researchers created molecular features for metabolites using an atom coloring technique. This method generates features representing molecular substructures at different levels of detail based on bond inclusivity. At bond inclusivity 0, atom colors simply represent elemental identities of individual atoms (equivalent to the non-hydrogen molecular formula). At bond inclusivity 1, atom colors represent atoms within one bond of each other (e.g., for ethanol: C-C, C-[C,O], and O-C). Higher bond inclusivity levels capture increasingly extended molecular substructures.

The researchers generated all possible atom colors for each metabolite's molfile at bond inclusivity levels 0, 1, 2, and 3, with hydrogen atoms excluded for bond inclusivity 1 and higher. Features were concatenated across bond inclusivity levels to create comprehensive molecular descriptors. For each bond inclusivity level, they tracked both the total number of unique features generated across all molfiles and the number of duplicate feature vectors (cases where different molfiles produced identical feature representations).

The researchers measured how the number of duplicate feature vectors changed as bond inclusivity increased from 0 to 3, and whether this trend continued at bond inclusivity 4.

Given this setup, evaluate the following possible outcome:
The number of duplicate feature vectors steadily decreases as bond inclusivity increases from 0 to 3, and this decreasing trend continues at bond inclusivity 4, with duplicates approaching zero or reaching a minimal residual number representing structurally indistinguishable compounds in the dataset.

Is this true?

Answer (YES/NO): NO